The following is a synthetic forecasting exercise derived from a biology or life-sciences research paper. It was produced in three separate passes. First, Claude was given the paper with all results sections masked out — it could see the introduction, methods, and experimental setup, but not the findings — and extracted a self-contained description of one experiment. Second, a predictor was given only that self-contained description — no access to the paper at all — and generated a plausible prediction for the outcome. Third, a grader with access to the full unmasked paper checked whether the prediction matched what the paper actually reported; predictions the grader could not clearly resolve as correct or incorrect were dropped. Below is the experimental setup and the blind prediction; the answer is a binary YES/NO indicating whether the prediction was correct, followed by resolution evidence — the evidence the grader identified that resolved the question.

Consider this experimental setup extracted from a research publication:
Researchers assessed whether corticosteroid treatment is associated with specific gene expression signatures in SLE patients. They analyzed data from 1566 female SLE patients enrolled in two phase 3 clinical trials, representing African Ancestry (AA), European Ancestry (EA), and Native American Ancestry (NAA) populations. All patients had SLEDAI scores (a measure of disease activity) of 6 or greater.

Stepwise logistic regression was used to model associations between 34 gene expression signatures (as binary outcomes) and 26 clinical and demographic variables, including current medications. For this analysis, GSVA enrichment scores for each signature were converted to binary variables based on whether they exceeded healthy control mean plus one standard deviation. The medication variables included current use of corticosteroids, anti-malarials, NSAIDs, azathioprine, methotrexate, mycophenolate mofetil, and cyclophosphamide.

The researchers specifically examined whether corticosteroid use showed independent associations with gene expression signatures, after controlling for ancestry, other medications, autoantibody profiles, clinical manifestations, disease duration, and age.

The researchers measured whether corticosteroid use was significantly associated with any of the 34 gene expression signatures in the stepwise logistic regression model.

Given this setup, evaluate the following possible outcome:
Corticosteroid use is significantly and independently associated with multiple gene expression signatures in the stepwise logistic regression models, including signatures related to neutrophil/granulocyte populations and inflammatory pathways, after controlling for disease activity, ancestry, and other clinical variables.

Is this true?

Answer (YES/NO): YES